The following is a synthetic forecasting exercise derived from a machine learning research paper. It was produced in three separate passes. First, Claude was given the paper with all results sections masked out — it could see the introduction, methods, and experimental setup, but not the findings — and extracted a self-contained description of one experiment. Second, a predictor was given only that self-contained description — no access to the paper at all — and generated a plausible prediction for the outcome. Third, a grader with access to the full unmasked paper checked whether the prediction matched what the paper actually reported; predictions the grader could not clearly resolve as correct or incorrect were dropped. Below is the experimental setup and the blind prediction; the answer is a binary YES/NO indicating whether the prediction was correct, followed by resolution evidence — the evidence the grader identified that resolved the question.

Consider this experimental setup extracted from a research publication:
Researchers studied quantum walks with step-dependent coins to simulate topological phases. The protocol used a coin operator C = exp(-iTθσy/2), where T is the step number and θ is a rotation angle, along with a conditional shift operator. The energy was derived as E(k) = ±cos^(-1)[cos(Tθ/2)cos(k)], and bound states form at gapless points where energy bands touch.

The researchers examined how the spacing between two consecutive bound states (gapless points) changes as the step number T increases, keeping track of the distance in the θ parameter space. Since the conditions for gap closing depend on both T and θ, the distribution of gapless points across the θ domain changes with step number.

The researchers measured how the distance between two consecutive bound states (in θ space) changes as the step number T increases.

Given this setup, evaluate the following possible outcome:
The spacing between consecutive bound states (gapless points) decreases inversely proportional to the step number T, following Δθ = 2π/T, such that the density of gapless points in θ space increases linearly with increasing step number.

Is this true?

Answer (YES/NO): YES